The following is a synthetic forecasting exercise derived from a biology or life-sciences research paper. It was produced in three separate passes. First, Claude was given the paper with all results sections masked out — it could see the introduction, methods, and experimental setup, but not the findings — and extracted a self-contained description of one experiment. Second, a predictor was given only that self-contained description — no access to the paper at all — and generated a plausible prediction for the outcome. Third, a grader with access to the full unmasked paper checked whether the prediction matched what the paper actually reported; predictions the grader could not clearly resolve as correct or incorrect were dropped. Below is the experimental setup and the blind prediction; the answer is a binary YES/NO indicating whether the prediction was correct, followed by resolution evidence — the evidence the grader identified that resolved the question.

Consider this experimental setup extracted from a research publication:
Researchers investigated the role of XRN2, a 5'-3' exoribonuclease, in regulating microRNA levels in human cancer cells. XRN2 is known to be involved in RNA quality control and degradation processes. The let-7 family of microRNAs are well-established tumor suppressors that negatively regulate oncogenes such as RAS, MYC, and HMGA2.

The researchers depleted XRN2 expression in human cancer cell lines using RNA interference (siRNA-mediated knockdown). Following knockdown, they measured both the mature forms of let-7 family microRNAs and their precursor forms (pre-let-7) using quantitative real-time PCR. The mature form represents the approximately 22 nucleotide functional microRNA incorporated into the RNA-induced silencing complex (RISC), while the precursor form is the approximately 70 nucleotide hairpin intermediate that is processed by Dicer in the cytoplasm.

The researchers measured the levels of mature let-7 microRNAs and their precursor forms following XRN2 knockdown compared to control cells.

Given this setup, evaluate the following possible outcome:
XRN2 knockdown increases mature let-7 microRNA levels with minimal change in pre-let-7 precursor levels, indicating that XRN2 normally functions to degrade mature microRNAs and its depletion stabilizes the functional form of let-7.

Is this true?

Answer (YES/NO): YES